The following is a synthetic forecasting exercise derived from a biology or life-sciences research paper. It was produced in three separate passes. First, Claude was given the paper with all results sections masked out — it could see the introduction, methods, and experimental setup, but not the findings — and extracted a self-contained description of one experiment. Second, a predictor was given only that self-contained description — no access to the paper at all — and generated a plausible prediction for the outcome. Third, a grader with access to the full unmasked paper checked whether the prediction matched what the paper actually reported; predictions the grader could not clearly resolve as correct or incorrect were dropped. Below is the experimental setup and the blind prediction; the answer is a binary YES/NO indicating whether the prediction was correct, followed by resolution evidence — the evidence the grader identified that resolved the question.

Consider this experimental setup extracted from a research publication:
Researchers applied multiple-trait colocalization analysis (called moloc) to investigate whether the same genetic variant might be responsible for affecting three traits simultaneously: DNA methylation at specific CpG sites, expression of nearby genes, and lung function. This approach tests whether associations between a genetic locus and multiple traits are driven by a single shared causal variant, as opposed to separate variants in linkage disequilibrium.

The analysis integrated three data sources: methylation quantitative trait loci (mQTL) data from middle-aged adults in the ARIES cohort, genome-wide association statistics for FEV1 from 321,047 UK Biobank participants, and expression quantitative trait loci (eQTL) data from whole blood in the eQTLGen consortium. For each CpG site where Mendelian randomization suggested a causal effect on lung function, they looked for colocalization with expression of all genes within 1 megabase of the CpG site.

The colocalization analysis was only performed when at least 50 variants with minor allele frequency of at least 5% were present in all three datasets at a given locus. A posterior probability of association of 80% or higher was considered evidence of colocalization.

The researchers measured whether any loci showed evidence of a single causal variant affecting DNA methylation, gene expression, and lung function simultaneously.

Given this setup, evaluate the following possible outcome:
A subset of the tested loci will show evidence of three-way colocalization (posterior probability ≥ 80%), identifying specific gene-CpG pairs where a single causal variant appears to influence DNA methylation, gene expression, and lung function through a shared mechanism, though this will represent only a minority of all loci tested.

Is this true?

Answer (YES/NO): YES